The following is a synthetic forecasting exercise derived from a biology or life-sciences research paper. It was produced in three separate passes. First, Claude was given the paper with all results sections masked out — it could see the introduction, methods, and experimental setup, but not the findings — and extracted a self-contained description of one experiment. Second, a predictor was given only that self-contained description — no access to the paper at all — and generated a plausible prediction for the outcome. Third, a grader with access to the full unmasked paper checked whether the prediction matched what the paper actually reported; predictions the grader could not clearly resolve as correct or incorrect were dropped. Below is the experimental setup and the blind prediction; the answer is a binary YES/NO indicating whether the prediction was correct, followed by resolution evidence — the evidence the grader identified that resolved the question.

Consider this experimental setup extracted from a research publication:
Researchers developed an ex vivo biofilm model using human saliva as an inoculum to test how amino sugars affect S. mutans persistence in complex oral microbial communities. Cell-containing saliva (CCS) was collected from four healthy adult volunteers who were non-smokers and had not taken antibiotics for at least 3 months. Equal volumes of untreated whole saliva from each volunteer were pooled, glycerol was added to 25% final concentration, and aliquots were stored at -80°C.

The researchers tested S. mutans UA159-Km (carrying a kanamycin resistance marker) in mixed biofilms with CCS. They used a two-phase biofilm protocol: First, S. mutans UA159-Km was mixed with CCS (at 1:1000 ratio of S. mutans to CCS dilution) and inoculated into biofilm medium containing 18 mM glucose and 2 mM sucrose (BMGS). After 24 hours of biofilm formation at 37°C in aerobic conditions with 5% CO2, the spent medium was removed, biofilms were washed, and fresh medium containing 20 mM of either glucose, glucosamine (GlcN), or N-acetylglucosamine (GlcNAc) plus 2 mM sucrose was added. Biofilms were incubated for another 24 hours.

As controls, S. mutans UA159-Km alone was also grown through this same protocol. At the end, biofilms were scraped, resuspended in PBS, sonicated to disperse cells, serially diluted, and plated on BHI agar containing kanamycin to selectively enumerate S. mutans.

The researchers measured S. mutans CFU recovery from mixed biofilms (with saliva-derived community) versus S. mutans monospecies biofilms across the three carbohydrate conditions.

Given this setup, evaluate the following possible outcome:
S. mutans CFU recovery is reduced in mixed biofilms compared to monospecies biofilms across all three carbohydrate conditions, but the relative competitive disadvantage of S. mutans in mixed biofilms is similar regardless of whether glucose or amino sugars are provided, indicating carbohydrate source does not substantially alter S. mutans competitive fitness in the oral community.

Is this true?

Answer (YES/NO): NO